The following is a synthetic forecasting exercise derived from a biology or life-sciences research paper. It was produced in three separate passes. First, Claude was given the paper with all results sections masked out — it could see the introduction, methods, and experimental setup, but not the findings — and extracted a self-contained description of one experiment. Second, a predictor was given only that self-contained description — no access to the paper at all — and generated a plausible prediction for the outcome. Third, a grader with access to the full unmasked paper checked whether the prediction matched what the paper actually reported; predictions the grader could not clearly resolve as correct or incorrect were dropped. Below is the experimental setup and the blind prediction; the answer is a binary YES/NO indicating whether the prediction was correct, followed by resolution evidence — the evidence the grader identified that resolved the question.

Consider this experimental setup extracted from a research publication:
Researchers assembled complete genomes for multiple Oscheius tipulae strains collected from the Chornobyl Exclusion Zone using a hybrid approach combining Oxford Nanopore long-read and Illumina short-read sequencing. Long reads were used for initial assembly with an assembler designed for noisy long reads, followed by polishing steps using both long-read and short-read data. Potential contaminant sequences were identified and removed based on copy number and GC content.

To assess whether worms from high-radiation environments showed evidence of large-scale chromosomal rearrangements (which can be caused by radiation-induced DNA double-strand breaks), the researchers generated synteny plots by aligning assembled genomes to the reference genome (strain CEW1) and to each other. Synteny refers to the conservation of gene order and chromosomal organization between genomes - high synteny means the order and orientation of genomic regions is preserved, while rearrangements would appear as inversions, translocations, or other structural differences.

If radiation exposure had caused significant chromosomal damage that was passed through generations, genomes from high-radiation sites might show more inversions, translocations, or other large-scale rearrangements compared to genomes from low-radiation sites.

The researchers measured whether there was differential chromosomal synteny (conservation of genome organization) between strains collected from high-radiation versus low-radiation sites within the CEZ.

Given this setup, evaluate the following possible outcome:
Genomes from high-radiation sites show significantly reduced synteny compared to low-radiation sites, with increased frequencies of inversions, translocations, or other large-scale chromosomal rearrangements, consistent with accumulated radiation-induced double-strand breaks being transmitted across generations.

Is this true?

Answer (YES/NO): NO